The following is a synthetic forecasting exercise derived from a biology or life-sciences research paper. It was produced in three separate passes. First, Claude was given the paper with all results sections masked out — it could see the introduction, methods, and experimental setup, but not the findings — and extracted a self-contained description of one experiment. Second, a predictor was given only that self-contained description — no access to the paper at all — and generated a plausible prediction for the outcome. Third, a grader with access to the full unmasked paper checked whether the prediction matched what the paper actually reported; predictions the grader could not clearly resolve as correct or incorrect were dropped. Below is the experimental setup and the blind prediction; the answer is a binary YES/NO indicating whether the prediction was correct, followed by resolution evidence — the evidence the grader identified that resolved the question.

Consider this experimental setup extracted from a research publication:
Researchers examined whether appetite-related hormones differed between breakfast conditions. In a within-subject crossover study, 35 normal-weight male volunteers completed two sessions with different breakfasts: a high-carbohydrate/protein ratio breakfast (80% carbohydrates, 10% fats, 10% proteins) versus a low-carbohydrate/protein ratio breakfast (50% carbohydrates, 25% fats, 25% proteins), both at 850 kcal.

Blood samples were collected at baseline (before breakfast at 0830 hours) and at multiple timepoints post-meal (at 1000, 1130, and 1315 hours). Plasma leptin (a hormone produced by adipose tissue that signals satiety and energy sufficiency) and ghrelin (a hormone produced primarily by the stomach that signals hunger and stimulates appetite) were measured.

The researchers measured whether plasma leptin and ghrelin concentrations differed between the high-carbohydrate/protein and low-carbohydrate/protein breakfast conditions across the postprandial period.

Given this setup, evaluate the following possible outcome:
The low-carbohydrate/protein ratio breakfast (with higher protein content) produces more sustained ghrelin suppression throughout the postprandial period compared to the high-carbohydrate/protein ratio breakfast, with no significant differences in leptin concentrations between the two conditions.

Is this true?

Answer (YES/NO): NO